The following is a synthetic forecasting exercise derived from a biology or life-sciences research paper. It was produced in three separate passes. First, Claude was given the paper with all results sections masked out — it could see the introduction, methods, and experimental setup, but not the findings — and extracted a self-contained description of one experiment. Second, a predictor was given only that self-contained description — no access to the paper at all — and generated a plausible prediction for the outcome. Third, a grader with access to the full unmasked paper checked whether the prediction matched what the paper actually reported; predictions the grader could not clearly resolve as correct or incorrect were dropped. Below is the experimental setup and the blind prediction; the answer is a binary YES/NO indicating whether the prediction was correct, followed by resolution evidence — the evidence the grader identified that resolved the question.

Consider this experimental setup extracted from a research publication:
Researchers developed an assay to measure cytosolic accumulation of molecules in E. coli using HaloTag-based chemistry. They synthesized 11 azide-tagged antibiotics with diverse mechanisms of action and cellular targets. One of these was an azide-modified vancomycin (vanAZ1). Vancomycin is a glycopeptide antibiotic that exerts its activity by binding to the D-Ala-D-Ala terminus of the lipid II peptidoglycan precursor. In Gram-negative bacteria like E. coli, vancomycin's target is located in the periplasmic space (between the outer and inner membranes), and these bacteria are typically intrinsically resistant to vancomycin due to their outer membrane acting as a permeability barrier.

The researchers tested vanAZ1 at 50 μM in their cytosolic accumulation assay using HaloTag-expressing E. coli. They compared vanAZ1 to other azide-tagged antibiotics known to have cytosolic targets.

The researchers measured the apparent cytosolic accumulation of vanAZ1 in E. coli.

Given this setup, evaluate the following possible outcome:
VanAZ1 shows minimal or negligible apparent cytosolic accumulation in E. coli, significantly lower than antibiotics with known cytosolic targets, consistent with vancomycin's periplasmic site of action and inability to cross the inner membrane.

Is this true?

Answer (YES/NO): YES